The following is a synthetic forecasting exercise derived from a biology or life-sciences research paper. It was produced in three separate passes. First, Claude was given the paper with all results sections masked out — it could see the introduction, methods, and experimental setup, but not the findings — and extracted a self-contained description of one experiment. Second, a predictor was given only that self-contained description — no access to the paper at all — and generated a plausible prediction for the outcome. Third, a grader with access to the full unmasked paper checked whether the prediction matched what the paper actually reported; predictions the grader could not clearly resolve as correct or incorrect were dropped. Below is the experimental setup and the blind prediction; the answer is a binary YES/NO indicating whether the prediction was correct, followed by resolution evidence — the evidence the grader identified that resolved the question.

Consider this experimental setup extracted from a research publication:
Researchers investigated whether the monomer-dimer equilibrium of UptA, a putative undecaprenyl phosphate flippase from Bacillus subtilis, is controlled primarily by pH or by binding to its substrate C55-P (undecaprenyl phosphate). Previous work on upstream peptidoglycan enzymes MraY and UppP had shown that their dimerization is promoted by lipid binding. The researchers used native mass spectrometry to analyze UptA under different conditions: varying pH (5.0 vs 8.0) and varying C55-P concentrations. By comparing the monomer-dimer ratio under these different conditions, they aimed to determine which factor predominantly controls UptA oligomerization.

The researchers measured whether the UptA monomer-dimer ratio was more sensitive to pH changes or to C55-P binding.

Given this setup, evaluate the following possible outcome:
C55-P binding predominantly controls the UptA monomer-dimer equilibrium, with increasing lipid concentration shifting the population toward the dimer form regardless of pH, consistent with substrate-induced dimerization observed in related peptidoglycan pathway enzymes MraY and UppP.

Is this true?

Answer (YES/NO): NO